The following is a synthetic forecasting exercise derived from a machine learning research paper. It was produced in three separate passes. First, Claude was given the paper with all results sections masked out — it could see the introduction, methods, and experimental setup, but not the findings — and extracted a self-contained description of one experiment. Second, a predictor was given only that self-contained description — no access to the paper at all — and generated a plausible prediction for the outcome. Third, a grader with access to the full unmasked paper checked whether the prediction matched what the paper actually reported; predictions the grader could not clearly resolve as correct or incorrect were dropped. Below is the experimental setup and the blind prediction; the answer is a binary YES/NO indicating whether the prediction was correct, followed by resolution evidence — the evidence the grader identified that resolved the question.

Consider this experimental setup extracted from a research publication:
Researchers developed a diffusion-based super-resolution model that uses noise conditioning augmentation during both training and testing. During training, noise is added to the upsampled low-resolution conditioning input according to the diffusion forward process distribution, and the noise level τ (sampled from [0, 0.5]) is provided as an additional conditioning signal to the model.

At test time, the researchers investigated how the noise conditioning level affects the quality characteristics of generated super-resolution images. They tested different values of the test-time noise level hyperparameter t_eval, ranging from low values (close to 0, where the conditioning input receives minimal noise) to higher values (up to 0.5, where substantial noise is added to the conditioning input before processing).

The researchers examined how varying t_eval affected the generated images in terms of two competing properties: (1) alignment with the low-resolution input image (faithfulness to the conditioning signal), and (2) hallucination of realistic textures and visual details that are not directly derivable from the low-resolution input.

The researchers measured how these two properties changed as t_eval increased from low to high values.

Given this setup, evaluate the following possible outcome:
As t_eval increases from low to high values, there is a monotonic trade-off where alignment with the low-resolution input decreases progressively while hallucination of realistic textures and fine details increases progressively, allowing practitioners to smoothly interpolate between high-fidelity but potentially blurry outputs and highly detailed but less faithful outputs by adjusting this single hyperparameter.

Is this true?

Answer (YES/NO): NO